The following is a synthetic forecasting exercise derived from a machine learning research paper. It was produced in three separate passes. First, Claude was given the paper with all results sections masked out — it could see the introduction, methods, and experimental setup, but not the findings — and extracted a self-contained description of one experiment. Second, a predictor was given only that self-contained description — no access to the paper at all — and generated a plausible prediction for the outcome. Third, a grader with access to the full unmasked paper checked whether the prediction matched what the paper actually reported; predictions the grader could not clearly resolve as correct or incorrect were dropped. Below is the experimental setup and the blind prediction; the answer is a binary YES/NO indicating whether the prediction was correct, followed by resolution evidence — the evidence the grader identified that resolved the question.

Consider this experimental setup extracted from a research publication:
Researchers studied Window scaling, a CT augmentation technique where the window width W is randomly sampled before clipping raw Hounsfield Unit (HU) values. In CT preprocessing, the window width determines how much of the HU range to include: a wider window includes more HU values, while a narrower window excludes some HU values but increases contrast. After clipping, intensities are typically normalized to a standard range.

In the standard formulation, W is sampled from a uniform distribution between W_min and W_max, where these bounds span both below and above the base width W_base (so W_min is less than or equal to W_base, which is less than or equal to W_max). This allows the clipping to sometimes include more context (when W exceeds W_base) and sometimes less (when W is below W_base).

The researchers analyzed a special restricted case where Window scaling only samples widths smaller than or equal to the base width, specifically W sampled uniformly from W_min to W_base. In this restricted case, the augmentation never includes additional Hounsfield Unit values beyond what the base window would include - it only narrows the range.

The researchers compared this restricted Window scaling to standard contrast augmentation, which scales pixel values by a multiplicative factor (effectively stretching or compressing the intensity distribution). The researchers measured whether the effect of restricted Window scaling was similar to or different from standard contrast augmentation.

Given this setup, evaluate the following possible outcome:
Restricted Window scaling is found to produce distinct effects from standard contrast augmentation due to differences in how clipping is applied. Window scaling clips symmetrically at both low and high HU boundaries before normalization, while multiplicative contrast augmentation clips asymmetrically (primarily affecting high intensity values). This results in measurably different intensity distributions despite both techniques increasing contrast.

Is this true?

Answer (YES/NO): NO